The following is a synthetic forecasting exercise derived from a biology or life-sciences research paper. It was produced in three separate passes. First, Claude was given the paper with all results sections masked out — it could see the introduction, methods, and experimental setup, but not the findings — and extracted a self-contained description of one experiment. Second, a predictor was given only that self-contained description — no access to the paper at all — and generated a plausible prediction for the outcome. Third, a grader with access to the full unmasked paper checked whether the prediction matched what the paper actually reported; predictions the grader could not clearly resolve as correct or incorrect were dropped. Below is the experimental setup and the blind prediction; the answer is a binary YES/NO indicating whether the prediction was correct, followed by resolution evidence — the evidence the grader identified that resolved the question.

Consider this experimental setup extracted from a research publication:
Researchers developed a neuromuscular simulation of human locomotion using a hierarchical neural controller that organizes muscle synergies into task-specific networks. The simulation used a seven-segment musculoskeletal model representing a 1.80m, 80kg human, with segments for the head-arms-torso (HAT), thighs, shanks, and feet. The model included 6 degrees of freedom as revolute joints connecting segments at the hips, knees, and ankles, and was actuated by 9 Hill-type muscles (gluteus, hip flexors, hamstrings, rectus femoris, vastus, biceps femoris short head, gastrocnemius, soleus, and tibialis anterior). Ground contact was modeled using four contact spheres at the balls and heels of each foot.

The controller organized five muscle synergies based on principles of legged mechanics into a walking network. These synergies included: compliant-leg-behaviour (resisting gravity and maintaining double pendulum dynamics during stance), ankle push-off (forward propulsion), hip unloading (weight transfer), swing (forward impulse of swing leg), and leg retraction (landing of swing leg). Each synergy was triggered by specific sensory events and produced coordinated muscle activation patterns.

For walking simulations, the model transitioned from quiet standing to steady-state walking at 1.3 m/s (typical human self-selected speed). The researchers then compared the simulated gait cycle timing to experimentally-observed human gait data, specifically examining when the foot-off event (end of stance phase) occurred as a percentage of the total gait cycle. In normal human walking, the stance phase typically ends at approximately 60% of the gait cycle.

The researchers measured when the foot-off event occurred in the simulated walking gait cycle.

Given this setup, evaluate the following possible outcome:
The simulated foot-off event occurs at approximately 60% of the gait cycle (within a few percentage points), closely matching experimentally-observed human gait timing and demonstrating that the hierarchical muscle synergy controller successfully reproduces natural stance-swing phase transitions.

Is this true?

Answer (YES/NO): NO